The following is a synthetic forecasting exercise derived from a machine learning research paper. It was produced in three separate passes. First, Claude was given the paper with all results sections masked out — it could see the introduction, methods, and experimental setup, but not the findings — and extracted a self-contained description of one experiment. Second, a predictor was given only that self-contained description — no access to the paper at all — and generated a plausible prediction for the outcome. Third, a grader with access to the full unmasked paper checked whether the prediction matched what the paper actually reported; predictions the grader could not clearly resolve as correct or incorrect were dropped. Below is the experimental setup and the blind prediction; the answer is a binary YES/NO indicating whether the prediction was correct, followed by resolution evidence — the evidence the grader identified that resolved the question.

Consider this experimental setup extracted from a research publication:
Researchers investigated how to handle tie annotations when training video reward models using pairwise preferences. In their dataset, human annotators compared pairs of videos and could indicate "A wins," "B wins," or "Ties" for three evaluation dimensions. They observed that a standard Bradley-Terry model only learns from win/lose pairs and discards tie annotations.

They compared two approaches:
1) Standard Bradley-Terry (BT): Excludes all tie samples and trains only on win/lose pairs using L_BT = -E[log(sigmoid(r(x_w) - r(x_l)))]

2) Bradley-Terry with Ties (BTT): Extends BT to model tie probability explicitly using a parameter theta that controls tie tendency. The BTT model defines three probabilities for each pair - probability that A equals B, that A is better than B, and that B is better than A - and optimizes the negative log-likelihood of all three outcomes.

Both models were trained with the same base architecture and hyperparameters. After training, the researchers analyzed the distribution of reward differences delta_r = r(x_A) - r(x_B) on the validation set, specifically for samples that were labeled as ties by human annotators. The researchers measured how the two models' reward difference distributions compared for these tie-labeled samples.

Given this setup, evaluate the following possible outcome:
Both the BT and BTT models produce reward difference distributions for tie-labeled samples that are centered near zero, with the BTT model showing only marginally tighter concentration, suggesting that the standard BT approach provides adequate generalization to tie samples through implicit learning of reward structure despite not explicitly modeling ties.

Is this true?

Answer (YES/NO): NO